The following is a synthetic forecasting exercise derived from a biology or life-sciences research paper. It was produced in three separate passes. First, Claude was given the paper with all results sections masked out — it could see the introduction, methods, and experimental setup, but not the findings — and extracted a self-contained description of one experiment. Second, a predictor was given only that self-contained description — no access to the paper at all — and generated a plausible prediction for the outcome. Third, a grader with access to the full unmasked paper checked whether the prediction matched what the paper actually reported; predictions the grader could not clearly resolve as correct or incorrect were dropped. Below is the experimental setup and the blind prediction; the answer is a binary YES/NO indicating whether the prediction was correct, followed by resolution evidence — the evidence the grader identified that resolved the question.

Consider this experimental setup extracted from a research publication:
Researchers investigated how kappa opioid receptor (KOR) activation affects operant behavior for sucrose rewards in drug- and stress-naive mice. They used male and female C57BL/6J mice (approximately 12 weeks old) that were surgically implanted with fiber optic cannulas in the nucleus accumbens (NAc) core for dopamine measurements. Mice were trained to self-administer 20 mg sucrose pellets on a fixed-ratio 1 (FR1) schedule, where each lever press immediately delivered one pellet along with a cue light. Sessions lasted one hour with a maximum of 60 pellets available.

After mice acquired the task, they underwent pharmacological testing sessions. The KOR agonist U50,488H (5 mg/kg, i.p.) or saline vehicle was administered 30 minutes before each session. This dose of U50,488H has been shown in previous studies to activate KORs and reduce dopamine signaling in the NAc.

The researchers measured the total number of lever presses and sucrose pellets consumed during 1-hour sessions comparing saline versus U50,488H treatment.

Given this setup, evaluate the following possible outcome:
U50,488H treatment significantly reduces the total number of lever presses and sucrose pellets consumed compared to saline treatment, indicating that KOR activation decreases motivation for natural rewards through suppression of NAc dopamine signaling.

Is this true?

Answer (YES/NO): NO